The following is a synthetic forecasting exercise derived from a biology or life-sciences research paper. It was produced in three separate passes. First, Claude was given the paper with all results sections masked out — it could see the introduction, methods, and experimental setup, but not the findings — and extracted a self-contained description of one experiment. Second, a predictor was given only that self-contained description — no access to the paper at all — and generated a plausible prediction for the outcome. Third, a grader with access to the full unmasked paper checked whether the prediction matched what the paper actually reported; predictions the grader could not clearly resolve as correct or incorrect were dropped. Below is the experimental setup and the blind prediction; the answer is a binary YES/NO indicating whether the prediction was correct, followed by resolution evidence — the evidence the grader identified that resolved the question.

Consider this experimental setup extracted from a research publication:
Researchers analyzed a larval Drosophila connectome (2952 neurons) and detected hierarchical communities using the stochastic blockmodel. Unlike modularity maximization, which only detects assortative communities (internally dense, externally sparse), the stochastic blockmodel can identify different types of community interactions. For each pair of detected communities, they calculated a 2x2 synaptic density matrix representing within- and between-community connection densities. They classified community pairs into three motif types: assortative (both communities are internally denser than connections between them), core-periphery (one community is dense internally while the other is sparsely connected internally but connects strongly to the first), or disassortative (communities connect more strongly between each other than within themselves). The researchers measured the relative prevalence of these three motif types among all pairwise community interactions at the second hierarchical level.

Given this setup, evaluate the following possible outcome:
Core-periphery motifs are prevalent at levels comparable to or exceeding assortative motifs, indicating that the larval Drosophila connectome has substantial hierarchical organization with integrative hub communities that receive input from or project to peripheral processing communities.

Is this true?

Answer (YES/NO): NO